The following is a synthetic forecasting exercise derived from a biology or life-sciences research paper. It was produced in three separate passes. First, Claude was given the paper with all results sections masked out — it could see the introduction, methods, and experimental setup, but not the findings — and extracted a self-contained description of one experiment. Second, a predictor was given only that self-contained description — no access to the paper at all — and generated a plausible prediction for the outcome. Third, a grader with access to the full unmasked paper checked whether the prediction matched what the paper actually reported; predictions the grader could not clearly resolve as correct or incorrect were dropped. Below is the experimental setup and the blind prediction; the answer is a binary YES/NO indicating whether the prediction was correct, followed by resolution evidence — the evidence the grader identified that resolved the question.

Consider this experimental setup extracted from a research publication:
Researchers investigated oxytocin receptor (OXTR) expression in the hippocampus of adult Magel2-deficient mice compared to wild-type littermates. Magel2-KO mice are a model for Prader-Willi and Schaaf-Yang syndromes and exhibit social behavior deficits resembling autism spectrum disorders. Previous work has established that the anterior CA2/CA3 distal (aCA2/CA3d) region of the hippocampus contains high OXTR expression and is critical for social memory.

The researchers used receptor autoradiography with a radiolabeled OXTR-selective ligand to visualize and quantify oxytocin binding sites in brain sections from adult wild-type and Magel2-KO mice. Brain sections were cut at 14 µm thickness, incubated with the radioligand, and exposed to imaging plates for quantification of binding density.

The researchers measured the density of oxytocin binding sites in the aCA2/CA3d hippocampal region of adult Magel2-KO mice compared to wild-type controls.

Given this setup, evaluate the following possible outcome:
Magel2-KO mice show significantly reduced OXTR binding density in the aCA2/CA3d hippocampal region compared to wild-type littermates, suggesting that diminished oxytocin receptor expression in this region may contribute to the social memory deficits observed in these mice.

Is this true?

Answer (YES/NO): NO